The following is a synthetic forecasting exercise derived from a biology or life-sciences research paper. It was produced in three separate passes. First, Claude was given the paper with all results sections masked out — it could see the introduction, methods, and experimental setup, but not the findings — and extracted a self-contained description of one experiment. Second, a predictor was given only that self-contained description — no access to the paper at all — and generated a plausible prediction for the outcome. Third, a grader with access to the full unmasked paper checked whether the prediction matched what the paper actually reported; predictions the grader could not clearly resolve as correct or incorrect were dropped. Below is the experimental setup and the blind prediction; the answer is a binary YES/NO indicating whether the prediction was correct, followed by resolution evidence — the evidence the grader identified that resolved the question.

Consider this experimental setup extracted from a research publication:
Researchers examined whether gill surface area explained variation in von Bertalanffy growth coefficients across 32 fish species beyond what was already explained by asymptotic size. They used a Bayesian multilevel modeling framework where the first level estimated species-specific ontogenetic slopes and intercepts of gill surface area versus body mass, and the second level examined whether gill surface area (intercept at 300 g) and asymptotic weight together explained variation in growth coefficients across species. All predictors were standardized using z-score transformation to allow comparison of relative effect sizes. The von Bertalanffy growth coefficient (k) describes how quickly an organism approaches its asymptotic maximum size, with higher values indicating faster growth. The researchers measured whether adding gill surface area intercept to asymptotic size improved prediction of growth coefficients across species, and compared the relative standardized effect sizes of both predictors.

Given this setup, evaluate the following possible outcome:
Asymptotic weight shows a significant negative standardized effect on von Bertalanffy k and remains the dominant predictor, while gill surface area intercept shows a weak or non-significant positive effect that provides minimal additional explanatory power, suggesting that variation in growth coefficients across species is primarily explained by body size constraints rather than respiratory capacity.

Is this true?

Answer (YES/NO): NO